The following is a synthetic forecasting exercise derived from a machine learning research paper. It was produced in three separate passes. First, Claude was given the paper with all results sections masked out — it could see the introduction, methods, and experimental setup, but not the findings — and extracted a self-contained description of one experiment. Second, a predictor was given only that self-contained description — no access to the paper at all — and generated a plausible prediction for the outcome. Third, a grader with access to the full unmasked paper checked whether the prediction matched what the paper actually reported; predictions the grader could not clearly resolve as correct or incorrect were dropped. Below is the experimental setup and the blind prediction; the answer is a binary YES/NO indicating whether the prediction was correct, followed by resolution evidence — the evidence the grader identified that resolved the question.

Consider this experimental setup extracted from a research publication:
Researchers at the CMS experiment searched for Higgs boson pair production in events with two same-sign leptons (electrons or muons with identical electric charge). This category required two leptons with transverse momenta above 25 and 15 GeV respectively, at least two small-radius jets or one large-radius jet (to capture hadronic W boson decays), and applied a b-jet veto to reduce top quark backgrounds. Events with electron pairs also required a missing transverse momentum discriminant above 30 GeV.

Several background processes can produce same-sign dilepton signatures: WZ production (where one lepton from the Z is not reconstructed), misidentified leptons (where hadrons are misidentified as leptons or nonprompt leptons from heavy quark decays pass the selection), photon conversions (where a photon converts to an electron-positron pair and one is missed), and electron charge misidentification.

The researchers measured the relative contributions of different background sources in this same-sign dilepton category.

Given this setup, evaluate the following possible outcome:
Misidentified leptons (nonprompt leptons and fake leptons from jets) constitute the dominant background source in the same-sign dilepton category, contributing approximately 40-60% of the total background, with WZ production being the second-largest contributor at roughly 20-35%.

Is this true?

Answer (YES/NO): NO